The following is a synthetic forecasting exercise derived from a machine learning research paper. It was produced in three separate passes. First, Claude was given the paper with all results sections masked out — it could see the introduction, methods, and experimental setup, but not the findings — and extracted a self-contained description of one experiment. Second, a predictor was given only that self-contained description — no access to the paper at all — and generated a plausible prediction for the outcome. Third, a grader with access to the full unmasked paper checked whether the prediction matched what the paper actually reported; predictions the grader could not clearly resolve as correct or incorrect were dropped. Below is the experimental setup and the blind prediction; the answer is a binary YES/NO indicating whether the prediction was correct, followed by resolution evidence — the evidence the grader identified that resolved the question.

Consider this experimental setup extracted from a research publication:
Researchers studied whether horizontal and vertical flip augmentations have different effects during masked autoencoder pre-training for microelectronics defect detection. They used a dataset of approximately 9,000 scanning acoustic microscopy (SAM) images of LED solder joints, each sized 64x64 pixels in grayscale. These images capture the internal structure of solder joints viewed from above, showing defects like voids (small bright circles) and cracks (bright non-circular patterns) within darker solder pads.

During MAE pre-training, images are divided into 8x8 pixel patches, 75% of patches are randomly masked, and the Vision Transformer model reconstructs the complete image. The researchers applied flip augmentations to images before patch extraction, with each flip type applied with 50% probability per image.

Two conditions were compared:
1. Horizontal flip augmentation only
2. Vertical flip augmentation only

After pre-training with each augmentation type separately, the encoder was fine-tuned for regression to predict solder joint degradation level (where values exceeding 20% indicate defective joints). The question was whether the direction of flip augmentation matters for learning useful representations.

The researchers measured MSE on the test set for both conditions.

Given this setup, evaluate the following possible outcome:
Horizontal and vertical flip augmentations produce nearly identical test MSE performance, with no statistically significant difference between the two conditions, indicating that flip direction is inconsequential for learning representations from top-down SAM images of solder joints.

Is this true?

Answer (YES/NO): YES